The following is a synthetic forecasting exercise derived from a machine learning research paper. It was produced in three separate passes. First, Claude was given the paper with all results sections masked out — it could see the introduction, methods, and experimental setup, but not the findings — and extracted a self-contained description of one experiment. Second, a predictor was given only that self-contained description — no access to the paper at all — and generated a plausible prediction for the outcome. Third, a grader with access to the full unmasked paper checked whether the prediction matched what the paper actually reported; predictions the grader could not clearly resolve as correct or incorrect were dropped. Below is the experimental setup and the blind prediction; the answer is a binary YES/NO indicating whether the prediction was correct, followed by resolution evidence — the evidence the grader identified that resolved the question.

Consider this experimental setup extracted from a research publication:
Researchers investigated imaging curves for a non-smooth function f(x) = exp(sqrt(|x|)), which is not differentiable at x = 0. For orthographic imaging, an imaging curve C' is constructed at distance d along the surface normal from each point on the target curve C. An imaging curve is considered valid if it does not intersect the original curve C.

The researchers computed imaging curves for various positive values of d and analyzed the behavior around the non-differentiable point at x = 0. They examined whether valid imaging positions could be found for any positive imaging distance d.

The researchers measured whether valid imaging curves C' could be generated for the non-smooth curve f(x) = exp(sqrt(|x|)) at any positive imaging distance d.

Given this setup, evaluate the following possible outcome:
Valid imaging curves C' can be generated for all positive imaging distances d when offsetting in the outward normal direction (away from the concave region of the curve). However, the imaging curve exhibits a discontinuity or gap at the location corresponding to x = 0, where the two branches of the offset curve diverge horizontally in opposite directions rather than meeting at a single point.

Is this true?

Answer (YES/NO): NO